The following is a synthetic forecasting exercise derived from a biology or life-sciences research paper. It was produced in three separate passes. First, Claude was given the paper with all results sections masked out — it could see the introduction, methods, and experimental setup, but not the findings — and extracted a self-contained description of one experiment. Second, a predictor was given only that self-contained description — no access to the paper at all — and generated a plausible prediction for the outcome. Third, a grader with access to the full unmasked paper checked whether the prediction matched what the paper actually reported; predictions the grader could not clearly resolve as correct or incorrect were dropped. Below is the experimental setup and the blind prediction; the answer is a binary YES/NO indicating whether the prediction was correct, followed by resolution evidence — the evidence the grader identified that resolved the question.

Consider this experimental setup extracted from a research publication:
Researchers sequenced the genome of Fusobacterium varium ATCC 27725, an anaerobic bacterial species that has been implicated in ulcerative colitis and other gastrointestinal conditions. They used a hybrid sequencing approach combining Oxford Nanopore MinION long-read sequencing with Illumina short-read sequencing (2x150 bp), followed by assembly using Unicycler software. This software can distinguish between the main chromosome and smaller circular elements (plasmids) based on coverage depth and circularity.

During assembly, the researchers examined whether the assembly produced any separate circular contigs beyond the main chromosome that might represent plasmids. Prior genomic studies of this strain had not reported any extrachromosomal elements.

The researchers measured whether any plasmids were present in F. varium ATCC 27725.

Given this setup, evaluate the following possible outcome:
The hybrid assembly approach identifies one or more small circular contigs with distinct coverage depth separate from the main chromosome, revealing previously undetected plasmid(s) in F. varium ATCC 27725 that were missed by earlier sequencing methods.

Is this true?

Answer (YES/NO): YES